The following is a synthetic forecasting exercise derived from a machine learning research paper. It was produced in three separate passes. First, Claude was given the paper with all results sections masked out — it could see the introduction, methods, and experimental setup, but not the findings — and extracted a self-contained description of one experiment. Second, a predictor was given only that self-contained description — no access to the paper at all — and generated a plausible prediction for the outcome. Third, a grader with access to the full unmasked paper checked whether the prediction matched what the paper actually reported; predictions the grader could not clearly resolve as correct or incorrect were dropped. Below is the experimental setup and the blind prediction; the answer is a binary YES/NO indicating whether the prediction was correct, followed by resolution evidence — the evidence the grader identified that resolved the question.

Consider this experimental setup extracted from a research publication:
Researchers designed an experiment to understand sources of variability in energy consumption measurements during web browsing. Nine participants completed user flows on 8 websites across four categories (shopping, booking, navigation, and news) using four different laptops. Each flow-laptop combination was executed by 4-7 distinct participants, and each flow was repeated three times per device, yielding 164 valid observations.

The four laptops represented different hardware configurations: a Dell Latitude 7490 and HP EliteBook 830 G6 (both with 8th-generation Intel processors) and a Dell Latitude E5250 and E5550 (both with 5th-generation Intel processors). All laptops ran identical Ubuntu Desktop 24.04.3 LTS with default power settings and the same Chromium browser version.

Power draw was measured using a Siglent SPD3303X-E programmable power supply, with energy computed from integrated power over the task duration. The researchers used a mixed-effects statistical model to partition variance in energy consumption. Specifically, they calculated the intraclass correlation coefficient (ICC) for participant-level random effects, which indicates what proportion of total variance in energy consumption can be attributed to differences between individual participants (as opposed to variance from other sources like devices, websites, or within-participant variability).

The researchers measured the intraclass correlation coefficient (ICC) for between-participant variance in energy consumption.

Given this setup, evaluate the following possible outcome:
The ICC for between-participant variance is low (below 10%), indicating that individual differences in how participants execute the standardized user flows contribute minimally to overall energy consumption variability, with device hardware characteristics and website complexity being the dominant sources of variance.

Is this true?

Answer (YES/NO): YES